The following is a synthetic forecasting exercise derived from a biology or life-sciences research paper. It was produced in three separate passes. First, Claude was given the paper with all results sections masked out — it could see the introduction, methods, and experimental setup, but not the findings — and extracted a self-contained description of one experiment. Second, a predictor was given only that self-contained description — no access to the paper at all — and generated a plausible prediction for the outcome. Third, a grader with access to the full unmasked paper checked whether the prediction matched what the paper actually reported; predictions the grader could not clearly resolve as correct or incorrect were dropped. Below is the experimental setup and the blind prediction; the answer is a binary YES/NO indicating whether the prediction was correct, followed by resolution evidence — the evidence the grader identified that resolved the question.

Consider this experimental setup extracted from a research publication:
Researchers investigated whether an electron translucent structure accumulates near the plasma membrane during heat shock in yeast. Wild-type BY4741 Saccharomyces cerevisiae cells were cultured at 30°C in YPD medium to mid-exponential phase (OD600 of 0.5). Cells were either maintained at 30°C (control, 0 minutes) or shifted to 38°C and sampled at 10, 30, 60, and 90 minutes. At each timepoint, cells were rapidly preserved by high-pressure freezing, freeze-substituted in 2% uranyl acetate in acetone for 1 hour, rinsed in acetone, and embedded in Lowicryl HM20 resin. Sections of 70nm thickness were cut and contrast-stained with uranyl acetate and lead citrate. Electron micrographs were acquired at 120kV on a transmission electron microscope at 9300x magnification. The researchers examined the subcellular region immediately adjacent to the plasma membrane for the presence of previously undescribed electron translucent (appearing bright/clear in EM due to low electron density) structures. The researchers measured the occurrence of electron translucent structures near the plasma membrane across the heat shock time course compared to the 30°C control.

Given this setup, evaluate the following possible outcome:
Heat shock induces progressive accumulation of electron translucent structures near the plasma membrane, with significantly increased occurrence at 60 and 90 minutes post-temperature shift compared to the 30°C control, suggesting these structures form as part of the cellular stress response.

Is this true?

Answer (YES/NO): NO